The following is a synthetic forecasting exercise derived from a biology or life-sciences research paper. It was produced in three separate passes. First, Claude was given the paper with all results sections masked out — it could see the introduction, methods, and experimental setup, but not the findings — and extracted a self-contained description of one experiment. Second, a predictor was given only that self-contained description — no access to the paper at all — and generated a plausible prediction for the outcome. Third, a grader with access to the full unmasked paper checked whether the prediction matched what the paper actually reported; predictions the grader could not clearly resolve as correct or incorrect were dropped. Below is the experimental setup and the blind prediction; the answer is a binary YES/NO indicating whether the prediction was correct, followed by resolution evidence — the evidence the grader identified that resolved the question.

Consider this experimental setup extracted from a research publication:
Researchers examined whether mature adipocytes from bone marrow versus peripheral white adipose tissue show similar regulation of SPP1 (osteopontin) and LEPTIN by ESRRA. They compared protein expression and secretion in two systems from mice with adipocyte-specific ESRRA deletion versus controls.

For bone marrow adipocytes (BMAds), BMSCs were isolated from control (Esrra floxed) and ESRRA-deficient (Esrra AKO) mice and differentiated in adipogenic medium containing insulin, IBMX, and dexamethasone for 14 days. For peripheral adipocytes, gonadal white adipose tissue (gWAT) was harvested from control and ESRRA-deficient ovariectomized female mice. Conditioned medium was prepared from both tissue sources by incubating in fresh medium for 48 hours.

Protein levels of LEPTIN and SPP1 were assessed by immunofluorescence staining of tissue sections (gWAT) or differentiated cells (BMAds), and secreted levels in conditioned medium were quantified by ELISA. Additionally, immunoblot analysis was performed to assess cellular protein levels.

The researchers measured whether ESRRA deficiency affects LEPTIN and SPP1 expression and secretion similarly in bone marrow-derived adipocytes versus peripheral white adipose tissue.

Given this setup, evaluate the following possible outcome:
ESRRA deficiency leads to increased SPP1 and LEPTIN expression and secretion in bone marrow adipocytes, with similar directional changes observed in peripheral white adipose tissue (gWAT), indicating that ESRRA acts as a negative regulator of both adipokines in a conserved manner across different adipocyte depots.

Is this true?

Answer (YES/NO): NO